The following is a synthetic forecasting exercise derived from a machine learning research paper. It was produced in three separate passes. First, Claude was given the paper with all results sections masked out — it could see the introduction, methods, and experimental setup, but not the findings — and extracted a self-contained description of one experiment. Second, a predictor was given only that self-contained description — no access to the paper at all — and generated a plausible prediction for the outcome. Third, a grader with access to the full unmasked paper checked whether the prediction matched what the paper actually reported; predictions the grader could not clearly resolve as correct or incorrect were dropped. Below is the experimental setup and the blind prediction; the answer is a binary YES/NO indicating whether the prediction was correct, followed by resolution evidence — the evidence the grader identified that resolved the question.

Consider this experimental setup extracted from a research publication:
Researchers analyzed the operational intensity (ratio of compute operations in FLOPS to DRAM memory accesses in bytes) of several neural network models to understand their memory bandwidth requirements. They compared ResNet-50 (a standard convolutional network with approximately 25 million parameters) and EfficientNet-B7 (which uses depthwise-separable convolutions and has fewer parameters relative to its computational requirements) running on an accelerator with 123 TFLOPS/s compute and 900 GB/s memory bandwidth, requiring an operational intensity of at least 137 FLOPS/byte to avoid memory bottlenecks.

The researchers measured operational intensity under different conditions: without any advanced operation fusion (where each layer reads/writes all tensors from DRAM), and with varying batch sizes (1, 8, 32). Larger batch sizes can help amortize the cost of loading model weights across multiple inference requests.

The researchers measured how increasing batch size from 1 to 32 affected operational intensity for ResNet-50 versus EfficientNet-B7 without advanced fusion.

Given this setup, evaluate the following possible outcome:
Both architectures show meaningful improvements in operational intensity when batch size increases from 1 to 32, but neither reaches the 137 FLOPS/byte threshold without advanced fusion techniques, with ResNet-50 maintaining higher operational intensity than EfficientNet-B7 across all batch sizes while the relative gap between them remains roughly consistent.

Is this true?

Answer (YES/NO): NO